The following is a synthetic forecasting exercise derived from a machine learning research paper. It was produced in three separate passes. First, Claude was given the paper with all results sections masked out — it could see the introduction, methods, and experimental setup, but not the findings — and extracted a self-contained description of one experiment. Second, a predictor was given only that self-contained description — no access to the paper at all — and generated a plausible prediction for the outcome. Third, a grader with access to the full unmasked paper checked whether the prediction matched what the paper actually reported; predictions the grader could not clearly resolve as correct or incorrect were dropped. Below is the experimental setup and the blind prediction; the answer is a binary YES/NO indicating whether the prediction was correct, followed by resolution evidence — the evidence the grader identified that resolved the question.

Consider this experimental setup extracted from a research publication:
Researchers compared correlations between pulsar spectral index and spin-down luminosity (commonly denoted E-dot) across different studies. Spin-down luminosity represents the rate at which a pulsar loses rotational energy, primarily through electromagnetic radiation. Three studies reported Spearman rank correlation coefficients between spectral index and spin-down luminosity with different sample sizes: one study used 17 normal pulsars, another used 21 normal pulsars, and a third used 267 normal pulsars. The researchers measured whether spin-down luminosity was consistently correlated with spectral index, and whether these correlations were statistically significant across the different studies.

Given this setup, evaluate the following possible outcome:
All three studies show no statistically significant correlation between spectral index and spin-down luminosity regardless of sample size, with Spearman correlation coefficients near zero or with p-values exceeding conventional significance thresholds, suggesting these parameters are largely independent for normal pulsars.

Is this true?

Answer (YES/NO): NO